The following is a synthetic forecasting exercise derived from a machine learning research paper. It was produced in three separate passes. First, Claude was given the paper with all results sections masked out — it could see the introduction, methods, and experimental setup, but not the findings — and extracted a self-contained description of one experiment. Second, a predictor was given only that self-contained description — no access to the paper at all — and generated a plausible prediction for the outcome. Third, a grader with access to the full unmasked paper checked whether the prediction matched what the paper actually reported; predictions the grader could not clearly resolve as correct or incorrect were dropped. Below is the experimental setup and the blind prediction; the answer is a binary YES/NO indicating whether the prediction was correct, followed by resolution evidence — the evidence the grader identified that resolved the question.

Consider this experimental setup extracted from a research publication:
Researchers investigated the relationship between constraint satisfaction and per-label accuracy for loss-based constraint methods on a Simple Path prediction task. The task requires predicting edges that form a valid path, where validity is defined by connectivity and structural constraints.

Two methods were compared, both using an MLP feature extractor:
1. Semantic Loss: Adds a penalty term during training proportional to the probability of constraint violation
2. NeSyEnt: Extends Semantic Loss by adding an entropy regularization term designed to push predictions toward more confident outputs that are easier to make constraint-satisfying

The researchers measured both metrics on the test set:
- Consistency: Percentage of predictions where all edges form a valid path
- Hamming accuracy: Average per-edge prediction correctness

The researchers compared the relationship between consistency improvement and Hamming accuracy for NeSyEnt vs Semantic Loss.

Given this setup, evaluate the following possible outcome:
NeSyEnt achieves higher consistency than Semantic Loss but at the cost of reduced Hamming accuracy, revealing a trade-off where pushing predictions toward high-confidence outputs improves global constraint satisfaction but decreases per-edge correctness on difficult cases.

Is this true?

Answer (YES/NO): NO